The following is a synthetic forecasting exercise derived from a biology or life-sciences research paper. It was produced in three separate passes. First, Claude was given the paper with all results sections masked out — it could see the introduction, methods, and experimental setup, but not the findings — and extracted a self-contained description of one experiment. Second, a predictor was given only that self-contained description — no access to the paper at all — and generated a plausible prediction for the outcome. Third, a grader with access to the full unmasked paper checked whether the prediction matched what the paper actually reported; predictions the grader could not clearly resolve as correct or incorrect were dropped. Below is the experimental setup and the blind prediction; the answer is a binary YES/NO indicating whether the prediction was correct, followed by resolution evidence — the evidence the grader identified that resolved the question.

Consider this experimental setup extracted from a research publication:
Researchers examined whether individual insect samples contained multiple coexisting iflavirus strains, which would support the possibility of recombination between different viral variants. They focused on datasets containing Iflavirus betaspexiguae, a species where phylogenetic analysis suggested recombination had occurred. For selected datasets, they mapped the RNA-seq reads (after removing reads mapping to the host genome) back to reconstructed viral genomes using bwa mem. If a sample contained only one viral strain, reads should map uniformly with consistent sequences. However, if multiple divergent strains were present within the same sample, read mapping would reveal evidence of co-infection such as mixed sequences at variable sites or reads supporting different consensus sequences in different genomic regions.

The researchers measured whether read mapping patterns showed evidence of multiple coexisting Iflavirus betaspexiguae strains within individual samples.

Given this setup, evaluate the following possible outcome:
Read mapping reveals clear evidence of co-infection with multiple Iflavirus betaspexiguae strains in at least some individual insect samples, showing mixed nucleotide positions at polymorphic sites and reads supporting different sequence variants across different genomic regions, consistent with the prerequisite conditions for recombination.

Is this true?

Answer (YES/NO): YES